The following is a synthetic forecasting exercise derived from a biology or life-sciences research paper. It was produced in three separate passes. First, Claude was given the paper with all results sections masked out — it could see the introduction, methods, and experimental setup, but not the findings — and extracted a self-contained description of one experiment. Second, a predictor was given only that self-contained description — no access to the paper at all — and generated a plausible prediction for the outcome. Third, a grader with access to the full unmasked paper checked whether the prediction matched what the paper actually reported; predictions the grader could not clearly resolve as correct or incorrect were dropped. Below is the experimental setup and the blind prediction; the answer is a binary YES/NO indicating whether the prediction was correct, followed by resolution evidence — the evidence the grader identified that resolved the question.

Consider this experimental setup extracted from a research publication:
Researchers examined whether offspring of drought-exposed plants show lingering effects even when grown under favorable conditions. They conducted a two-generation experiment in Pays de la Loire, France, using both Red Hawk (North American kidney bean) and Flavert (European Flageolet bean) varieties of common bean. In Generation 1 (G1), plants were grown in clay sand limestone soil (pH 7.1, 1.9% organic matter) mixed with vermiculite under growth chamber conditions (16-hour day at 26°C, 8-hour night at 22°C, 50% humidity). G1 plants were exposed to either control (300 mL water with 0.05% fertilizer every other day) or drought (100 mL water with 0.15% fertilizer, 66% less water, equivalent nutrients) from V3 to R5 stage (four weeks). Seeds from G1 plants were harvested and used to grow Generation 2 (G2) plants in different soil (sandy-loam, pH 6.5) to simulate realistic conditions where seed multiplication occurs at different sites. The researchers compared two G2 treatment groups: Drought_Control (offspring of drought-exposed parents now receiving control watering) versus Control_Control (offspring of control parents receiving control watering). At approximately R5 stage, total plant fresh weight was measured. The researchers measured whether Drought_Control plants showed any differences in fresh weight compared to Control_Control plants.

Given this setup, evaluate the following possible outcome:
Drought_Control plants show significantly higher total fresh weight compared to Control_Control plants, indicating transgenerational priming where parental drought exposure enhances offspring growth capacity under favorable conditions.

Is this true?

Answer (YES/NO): NO